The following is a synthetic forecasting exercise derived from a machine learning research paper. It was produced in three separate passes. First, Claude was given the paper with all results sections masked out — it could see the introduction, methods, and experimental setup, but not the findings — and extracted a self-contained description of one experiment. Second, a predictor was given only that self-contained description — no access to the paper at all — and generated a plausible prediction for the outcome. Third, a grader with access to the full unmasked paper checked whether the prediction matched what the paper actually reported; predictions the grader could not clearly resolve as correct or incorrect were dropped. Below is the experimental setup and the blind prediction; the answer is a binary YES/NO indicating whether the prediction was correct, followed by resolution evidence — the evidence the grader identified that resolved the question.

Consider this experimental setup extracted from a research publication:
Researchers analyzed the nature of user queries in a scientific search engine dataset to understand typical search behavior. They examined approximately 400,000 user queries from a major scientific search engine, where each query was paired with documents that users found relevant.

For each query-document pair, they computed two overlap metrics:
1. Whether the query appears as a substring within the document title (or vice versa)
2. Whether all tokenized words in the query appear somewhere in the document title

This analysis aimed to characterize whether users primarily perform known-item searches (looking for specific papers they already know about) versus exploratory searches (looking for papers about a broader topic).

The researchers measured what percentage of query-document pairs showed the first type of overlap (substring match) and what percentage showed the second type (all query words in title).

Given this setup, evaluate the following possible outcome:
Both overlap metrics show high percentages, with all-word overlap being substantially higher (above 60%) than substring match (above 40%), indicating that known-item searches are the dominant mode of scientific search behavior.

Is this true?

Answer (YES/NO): NO